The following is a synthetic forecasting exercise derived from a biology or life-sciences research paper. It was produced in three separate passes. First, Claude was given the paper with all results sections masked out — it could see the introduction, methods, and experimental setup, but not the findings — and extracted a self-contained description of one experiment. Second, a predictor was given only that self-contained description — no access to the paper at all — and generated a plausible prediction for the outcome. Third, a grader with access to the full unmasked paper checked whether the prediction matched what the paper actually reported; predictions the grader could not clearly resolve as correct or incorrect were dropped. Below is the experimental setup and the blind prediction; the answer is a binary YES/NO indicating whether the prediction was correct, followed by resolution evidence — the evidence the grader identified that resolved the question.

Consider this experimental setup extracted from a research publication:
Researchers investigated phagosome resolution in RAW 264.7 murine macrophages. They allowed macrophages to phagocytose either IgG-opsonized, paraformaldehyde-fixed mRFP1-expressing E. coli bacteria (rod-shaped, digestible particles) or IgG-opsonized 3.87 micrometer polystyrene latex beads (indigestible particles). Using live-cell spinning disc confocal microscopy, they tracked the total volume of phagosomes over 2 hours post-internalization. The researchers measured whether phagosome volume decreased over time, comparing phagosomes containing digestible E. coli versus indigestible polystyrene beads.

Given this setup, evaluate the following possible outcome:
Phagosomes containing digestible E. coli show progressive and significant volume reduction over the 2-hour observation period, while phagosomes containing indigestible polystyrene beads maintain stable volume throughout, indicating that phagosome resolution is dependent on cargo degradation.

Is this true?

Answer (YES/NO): YES